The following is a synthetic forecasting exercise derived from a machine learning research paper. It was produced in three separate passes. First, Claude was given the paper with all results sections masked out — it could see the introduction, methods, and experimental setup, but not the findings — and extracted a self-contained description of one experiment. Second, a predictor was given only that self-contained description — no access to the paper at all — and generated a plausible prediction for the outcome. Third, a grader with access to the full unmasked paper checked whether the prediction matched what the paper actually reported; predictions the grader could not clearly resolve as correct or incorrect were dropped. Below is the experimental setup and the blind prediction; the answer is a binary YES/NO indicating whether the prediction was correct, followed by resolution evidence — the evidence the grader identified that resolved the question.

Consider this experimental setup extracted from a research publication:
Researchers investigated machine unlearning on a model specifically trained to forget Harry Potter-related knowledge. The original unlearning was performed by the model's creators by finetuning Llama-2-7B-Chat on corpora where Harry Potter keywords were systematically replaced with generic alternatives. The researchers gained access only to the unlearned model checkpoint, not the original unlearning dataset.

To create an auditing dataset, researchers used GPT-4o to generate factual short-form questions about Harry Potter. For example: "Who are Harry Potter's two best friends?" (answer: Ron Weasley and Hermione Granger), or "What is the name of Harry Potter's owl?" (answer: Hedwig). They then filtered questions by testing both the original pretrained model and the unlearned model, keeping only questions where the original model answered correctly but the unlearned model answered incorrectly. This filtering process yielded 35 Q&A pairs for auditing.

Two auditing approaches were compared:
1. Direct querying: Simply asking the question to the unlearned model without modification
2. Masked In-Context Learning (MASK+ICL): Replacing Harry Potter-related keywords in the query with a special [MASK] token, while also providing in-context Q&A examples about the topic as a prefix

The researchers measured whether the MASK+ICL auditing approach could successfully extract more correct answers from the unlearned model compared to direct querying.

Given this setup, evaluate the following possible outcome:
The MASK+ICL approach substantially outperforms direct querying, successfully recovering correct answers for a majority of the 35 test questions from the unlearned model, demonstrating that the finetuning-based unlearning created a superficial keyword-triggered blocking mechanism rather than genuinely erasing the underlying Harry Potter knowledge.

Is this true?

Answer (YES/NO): NO